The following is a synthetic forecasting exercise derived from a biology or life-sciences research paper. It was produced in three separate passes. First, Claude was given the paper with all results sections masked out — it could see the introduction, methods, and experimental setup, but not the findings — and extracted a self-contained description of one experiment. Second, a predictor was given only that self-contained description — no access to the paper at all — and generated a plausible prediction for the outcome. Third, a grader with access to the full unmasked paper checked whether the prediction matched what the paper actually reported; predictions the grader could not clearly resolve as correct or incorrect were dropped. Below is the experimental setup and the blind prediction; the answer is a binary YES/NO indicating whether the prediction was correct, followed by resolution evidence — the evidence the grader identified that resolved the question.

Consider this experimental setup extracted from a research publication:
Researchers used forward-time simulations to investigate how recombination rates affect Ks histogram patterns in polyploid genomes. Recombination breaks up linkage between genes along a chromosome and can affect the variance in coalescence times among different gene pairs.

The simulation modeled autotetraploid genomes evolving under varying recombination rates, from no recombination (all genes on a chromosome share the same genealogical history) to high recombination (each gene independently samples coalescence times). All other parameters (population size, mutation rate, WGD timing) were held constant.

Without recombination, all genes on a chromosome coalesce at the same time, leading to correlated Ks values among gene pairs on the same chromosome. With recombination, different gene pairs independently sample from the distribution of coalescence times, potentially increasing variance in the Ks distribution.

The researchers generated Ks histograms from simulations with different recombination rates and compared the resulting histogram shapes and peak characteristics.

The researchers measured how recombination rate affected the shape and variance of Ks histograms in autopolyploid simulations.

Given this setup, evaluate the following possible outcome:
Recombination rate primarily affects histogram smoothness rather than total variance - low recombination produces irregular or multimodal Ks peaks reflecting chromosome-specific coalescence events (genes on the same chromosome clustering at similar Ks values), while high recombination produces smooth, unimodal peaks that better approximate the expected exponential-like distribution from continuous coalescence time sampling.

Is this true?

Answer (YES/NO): NO